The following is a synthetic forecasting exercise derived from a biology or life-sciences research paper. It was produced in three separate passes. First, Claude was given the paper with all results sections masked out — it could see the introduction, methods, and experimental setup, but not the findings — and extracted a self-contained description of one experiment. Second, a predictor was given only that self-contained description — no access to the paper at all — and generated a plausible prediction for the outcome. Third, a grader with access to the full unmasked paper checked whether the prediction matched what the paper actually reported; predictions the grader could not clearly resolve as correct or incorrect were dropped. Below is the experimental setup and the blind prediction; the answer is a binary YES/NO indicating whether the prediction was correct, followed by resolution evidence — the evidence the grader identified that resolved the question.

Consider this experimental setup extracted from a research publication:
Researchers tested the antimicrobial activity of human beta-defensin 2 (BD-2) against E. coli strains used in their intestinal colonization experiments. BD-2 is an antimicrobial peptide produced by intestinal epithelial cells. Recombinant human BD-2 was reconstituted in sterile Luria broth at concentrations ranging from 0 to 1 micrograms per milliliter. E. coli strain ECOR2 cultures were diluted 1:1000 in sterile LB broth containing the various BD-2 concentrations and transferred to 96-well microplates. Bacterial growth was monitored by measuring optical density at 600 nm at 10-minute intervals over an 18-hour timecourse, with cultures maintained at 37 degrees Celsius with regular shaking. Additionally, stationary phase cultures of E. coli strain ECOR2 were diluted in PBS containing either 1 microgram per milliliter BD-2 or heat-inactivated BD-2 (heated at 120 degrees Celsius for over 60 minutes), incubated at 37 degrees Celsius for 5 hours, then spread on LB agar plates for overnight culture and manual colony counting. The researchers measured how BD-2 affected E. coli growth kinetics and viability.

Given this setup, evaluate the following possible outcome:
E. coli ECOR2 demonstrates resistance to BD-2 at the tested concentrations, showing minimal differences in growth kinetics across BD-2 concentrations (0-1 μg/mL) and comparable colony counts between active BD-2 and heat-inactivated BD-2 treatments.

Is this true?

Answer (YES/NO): NO